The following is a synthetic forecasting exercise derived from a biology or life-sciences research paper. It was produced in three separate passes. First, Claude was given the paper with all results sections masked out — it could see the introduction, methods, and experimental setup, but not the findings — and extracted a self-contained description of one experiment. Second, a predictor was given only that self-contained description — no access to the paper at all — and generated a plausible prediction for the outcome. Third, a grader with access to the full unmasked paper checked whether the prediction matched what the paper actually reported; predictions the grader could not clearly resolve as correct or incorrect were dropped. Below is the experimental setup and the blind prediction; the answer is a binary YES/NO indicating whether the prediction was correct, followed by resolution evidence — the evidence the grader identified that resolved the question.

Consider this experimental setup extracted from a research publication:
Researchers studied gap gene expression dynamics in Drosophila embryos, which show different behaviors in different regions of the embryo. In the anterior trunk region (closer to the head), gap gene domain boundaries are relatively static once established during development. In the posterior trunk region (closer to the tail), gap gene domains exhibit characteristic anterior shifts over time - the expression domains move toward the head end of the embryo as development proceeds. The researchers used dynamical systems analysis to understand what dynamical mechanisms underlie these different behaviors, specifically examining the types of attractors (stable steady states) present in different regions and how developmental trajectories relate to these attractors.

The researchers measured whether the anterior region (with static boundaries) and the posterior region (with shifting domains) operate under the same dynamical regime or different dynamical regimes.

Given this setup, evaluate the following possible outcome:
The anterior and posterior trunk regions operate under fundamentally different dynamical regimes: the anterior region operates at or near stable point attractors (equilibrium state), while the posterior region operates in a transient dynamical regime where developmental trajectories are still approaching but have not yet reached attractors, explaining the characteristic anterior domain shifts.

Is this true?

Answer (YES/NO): NO